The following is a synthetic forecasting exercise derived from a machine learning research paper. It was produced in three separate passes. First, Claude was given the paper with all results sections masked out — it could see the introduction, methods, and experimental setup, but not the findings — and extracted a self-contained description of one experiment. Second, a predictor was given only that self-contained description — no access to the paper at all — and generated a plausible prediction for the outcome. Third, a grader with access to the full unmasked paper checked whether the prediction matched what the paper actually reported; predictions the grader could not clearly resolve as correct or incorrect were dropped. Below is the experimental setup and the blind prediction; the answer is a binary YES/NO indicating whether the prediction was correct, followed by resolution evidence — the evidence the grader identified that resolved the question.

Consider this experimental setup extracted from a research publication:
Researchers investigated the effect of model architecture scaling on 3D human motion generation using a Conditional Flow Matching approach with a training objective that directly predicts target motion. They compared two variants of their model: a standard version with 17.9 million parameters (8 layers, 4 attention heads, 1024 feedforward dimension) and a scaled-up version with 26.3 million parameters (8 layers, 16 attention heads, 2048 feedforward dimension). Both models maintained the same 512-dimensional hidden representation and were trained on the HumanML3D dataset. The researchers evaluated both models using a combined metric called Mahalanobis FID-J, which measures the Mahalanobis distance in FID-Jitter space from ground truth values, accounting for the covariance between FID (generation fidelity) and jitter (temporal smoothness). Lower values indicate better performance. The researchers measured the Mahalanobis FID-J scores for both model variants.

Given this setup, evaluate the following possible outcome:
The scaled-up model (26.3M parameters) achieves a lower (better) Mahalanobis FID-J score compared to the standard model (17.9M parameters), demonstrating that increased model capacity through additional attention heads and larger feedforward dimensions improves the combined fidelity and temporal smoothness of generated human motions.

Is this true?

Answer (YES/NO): YES